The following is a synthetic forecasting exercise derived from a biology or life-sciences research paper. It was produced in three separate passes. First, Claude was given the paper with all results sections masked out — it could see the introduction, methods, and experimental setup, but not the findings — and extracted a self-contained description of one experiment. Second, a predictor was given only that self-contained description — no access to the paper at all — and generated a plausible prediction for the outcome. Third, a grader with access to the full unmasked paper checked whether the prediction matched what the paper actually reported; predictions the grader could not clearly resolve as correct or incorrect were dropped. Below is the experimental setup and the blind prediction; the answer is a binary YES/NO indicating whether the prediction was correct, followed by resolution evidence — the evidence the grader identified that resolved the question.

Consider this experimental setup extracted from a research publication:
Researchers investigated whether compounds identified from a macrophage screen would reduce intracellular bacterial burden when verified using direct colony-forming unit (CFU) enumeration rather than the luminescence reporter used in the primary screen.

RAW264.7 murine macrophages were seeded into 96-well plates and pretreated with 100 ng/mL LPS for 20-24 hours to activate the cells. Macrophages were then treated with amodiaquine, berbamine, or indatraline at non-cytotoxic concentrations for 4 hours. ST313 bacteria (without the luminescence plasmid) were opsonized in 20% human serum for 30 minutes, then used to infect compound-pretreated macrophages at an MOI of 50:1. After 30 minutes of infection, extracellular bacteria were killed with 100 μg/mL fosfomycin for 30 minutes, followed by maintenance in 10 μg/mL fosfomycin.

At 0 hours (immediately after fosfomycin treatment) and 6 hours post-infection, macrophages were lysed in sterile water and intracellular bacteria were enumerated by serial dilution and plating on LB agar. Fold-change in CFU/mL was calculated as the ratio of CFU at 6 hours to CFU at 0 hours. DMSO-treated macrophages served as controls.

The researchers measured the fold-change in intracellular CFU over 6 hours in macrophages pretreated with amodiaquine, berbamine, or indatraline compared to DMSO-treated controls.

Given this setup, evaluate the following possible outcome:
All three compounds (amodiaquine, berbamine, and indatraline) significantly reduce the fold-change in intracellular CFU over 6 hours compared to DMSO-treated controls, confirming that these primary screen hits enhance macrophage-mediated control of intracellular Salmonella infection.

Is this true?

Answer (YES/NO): YES